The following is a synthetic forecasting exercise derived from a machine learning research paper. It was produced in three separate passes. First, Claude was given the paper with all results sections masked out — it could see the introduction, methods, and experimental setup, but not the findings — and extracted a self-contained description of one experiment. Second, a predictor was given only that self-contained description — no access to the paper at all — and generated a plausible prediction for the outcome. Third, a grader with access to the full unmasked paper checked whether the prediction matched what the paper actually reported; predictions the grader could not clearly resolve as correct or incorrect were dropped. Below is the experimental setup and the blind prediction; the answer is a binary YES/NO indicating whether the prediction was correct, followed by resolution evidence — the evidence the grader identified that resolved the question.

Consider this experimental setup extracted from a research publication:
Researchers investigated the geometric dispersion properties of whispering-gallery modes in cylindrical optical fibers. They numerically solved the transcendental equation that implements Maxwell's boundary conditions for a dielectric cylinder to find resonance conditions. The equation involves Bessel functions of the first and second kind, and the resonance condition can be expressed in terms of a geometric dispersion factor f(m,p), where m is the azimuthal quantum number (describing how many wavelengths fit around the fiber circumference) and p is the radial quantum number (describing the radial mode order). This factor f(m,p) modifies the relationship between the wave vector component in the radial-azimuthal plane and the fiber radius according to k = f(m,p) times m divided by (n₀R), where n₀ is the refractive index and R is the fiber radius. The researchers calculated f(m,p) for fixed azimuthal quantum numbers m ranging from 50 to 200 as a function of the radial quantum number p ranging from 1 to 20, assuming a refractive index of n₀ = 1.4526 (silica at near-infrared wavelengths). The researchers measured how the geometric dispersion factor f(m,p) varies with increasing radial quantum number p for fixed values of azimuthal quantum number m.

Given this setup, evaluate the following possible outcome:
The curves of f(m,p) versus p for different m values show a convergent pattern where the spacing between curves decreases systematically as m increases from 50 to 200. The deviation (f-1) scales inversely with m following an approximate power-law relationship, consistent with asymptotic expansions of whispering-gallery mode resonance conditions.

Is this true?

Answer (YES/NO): NO